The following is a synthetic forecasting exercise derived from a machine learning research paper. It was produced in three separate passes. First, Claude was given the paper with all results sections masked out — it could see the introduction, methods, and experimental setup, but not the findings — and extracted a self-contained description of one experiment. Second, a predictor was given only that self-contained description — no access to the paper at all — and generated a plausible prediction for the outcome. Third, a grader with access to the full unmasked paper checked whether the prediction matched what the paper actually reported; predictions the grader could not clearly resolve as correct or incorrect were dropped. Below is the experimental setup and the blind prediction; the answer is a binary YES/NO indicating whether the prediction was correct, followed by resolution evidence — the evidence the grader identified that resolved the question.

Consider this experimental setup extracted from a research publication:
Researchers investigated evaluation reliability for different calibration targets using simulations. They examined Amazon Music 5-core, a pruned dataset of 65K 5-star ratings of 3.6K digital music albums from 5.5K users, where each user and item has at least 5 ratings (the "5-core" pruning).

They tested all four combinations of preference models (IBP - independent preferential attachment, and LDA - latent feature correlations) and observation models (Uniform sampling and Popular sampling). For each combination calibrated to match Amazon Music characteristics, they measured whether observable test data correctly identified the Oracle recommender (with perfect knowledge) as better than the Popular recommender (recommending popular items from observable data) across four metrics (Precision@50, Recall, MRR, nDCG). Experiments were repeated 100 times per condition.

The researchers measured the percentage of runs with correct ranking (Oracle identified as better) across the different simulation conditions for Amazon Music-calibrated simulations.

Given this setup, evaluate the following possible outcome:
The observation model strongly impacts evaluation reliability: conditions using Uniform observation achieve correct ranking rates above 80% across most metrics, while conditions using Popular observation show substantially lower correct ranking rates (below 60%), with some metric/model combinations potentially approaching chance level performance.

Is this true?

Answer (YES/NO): NO